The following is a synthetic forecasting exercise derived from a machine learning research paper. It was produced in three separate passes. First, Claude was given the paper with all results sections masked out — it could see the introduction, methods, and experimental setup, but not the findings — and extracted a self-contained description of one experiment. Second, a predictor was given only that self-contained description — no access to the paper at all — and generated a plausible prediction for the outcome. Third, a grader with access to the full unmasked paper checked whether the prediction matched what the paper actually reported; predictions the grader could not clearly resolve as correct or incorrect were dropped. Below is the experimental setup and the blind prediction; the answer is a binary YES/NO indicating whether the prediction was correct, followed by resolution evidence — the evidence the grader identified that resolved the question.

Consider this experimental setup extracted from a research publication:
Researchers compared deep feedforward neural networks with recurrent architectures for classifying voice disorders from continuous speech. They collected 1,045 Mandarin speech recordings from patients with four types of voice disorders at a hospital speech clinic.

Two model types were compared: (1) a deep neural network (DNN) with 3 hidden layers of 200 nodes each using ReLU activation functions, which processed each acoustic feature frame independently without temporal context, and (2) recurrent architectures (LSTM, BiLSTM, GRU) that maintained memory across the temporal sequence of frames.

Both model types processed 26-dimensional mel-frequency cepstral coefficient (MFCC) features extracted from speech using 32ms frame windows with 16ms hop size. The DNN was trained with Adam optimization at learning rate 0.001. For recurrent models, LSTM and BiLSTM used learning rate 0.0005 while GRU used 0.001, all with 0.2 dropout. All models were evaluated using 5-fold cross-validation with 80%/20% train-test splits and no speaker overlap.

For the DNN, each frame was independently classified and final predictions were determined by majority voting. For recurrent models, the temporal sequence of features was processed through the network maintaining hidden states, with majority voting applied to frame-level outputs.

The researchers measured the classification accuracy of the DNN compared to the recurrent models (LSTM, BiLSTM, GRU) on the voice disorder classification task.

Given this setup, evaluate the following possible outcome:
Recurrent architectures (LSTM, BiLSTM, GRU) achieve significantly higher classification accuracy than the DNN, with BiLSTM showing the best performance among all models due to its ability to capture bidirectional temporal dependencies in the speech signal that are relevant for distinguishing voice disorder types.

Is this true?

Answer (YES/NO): YES